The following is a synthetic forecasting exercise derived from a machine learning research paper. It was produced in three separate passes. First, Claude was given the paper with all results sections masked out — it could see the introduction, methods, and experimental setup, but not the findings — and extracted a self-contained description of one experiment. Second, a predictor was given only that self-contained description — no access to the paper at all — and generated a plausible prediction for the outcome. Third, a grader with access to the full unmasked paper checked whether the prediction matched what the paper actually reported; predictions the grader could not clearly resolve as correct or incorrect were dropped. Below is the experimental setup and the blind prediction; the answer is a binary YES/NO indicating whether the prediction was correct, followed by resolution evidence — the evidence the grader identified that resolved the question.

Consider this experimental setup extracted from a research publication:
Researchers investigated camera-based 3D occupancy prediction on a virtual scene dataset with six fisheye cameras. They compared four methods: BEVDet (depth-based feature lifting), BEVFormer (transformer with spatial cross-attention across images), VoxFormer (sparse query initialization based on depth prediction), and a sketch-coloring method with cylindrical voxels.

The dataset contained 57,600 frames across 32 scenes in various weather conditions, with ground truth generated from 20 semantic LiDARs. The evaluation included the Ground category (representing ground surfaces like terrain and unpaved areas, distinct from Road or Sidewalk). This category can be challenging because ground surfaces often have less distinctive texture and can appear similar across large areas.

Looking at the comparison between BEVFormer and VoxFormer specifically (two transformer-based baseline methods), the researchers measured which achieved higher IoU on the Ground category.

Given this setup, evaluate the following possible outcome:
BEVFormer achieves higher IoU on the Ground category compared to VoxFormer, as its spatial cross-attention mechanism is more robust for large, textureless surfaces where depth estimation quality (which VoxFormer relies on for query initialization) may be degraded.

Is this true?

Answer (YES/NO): YES